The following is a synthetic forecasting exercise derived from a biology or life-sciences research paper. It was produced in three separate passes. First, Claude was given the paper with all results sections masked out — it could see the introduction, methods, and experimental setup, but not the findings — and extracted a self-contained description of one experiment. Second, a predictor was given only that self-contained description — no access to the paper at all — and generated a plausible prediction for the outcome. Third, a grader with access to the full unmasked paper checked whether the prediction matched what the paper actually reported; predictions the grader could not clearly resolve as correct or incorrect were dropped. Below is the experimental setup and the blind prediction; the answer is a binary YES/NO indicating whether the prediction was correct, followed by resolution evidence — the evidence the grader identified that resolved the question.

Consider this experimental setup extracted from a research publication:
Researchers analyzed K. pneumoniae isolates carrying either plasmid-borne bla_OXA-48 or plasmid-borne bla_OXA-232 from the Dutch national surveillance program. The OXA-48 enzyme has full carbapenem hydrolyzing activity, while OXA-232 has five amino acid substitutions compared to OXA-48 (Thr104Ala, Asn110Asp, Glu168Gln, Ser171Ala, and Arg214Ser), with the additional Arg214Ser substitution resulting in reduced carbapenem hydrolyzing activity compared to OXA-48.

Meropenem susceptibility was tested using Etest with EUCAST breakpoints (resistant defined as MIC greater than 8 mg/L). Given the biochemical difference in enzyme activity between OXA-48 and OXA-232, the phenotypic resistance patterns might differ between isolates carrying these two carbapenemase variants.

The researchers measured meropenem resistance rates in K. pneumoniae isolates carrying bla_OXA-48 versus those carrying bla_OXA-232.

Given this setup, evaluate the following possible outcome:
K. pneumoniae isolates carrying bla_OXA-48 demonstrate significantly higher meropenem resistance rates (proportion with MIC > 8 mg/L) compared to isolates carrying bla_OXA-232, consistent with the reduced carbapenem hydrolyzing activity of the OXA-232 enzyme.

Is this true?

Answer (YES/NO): NO